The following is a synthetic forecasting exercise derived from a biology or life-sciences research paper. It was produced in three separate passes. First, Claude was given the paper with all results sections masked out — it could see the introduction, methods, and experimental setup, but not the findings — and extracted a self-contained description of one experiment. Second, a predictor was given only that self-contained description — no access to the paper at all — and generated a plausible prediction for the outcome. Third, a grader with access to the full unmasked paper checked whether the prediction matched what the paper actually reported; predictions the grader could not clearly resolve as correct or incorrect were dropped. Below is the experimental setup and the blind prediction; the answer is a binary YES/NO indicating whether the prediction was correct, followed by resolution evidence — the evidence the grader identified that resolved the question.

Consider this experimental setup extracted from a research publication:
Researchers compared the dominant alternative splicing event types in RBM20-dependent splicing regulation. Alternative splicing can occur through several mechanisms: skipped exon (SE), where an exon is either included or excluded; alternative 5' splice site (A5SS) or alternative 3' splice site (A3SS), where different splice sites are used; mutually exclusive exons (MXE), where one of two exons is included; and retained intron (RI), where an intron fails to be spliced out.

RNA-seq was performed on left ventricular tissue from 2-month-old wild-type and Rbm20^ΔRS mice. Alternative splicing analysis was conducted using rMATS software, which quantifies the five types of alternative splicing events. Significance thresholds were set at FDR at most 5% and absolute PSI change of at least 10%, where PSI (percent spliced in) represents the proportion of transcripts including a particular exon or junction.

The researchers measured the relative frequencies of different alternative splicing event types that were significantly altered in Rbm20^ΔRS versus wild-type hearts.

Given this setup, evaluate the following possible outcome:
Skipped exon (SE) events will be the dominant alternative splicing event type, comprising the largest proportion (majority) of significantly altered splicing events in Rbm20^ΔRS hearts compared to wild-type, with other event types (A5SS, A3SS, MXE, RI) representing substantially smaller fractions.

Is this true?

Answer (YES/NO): YES